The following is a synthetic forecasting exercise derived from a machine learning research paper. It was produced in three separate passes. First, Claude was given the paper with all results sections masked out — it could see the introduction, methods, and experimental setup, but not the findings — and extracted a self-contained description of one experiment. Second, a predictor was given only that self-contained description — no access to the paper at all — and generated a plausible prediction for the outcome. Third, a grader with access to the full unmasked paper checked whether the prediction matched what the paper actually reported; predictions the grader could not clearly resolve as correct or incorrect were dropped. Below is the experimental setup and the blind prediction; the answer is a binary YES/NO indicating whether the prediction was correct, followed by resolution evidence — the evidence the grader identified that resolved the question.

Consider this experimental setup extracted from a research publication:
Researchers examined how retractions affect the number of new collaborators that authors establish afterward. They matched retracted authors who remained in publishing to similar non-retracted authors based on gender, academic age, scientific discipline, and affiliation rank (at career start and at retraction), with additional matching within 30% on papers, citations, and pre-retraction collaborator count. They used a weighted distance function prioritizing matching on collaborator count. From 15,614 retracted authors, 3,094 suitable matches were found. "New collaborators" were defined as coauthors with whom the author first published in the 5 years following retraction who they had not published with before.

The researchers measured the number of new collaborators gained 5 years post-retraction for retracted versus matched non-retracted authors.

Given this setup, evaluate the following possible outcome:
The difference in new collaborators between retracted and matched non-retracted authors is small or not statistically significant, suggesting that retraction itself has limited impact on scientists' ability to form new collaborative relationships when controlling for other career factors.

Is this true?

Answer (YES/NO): NO